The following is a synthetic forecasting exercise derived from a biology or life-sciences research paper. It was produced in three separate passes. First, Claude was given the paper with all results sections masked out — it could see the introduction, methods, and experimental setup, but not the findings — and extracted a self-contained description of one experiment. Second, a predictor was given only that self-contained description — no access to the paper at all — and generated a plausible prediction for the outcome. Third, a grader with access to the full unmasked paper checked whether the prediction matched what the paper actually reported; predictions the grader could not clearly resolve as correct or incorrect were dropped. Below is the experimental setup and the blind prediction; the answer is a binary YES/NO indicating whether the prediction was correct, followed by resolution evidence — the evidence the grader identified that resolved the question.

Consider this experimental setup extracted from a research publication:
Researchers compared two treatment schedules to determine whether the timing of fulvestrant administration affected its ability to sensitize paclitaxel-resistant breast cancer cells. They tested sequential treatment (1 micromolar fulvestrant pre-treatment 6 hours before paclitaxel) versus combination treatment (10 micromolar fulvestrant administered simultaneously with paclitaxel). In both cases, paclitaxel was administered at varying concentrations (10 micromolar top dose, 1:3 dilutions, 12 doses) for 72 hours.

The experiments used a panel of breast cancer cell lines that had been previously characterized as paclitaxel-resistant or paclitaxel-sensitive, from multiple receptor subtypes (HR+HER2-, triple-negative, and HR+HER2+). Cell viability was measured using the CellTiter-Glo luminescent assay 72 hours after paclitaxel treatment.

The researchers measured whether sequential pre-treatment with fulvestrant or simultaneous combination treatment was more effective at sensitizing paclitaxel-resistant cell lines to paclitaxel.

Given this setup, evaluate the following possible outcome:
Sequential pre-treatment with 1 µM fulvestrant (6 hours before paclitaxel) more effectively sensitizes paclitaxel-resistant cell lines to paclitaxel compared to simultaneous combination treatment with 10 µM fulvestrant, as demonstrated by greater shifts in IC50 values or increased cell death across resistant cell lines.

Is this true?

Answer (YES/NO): NO